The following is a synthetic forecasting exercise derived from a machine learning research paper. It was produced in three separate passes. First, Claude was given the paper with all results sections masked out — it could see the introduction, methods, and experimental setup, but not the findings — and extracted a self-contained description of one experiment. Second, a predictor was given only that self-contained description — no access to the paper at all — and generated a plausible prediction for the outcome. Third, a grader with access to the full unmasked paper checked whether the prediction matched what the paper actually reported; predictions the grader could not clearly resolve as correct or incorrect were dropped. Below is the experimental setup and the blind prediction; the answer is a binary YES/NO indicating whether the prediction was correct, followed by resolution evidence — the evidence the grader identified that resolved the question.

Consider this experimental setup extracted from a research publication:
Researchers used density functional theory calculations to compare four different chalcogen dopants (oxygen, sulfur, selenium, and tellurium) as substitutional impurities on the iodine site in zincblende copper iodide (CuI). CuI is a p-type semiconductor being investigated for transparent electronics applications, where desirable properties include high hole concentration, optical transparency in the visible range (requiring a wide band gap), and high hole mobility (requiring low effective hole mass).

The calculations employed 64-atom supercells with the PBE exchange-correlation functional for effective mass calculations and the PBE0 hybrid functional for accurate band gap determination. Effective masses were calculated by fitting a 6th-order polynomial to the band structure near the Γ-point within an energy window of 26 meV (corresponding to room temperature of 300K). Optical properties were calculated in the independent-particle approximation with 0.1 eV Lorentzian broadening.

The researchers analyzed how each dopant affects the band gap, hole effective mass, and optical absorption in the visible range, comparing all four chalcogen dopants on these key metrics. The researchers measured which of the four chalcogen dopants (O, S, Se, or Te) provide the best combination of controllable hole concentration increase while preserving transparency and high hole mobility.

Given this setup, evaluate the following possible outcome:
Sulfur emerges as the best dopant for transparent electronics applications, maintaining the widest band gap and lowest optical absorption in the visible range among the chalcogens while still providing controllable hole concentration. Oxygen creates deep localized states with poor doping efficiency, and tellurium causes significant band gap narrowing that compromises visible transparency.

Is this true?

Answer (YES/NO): NO